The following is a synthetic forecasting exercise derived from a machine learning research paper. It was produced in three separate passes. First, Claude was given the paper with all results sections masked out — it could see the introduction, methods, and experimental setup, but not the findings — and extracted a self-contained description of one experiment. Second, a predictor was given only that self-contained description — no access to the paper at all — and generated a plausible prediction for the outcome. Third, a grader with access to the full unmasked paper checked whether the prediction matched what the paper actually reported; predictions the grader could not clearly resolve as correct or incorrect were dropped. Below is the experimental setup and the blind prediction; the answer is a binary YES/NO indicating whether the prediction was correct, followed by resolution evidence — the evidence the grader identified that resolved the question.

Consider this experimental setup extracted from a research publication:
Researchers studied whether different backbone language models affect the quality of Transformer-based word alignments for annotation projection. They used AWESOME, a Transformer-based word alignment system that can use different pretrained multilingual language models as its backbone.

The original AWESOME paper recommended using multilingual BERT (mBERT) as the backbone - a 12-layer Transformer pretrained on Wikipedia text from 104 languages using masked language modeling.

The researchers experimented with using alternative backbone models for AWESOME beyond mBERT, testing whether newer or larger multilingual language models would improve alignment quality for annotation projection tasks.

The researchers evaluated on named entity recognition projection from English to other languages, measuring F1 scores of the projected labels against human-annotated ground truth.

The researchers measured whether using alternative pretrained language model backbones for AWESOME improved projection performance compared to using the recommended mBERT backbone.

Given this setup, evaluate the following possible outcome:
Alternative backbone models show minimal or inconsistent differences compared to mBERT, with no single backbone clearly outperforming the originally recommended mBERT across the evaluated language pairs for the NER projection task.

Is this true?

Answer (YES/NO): YES